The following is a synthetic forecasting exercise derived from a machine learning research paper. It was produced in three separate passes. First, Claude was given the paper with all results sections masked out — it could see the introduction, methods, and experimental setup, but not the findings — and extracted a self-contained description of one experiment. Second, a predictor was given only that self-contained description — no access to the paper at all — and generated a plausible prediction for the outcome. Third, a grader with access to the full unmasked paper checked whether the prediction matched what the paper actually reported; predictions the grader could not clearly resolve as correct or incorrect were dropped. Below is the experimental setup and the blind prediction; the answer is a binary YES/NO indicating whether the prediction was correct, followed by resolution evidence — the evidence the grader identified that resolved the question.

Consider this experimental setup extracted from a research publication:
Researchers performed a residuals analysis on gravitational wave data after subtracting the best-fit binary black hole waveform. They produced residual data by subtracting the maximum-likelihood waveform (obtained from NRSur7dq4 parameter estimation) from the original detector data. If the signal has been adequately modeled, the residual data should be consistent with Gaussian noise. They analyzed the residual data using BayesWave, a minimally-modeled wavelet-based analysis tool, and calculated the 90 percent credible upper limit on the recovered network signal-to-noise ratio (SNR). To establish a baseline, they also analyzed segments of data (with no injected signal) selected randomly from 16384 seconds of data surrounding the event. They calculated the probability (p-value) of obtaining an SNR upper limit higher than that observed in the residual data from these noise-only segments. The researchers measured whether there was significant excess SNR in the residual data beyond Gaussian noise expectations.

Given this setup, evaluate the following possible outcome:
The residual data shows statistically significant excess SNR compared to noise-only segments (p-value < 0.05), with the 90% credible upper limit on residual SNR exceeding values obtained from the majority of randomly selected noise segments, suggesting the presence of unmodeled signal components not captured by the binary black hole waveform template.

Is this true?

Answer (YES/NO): NO